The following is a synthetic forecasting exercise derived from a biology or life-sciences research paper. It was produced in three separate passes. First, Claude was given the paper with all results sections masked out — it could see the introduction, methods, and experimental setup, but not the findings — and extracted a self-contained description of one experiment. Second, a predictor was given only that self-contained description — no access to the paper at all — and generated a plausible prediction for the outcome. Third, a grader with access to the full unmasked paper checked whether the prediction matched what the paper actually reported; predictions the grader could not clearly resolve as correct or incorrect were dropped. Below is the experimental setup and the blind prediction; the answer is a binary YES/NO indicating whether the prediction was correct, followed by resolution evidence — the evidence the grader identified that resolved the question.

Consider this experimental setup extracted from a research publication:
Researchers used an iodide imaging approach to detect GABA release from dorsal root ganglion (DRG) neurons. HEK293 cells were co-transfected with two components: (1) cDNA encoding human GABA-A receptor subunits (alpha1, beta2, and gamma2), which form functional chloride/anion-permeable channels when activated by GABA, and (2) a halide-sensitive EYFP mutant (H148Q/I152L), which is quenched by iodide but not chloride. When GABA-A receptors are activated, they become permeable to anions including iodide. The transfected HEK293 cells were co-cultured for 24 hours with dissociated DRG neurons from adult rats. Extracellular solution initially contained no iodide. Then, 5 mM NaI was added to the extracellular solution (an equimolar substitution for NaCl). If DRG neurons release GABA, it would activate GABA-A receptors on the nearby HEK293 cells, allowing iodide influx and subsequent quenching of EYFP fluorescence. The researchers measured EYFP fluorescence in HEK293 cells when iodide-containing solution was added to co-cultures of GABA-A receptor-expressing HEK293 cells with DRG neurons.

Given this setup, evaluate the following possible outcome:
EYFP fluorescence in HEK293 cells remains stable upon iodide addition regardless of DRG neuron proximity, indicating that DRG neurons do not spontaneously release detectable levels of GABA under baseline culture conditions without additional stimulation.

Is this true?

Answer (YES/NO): NO